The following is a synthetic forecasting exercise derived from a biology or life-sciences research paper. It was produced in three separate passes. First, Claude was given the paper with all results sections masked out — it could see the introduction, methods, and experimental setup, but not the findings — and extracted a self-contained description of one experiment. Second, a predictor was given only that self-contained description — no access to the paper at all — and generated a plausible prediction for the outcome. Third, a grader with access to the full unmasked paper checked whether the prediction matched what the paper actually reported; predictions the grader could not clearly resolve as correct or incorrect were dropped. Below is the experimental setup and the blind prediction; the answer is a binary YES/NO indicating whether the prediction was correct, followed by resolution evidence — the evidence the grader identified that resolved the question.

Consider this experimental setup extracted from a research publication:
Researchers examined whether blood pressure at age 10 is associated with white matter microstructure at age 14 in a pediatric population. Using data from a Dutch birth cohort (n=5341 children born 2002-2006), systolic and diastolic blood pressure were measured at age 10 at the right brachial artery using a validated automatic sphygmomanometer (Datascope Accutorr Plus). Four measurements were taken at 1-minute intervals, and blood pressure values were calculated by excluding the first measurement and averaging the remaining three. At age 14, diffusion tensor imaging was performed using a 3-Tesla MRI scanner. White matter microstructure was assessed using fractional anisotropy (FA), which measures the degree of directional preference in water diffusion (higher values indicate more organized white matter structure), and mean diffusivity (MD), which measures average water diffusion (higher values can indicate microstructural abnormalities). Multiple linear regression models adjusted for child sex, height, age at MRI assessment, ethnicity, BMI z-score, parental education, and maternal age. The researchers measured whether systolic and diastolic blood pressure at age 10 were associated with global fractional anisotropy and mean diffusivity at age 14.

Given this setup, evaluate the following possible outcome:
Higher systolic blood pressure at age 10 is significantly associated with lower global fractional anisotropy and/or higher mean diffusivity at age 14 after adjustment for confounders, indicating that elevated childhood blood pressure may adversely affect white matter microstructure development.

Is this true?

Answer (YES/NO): NO